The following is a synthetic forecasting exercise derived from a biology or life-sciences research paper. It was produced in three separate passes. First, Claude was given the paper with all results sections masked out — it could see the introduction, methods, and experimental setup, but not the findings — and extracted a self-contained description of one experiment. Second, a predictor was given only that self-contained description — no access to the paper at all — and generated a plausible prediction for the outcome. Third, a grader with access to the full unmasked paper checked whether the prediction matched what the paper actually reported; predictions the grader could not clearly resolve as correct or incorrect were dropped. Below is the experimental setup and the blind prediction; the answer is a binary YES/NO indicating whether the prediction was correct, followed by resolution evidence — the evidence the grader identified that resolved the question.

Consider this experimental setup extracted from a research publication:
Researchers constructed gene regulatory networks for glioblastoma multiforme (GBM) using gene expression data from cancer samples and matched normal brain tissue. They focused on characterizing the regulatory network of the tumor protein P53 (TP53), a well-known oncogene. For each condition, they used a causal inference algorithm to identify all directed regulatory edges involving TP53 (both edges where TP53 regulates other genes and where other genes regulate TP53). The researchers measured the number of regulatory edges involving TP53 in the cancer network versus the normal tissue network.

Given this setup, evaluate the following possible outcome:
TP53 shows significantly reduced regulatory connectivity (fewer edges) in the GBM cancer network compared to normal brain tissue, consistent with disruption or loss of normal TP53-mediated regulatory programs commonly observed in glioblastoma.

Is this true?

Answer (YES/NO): NO